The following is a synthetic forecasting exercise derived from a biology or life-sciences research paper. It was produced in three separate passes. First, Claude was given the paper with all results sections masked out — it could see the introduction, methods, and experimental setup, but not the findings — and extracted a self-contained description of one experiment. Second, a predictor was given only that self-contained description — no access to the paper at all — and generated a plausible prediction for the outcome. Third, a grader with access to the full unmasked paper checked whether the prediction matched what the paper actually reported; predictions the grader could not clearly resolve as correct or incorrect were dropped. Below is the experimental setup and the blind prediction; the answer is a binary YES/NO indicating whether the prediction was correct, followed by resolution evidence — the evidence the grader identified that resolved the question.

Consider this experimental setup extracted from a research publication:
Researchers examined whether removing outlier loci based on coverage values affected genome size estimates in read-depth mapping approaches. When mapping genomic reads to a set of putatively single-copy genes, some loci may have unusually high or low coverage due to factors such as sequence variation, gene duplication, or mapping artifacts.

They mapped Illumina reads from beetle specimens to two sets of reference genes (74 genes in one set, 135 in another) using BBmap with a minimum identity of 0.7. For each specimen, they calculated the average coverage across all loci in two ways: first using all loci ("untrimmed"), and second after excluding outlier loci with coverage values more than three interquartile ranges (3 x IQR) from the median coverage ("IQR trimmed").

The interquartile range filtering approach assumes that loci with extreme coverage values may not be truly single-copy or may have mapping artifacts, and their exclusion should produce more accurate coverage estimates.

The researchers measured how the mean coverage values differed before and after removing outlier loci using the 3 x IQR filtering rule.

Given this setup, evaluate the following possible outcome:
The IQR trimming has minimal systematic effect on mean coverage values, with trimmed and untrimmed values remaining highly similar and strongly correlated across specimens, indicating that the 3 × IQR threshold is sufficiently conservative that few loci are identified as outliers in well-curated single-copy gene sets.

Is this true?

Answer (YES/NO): YES